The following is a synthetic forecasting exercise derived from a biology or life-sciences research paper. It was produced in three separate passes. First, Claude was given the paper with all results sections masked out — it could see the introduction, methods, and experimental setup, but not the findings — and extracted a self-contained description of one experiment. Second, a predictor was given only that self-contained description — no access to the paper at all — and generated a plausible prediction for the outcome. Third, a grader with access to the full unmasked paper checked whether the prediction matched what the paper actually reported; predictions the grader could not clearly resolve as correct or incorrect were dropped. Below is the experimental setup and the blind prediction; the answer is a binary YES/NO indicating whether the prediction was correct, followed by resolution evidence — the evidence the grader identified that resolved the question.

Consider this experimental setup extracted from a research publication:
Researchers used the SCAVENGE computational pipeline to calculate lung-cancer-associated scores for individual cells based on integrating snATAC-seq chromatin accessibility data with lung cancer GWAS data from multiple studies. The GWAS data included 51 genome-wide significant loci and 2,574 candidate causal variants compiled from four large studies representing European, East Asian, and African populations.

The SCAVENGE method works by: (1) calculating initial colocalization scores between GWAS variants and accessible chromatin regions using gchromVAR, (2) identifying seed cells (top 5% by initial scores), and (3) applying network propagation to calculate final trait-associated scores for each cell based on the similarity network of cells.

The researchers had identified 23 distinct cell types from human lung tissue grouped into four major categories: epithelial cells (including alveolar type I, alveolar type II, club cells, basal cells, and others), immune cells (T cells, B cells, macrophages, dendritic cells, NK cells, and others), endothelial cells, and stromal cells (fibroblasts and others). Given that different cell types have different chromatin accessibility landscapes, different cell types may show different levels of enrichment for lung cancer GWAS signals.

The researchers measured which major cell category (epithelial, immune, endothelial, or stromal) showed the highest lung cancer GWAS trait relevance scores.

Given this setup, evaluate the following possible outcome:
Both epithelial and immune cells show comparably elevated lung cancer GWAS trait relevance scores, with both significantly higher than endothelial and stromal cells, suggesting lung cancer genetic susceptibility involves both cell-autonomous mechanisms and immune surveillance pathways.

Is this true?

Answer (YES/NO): YES